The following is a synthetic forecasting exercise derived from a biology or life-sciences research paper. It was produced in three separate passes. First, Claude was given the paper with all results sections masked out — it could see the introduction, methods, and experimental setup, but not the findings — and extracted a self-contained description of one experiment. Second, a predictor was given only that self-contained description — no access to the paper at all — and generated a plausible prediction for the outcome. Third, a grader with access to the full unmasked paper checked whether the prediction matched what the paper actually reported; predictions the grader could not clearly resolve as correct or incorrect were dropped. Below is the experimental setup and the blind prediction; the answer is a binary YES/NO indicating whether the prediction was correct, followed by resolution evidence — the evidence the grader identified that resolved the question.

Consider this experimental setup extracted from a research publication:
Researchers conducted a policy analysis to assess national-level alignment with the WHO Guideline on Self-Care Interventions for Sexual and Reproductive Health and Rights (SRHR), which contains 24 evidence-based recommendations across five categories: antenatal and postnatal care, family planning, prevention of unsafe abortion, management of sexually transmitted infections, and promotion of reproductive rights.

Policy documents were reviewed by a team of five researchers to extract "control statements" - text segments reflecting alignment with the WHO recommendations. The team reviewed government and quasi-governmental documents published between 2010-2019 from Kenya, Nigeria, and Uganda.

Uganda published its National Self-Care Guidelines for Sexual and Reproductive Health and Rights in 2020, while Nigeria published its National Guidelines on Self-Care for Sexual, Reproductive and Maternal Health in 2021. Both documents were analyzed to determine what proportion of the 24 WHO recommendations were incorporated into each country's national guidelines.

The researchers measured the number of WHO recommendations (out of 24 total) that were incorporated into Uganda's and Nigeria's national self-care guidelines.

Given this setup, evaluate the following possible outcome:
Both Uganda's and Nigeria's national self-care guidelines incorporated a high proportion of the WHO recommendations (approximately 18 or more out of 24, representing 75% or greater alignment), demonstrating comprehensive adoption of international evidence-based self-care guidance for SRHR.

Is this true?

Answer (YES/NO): YES